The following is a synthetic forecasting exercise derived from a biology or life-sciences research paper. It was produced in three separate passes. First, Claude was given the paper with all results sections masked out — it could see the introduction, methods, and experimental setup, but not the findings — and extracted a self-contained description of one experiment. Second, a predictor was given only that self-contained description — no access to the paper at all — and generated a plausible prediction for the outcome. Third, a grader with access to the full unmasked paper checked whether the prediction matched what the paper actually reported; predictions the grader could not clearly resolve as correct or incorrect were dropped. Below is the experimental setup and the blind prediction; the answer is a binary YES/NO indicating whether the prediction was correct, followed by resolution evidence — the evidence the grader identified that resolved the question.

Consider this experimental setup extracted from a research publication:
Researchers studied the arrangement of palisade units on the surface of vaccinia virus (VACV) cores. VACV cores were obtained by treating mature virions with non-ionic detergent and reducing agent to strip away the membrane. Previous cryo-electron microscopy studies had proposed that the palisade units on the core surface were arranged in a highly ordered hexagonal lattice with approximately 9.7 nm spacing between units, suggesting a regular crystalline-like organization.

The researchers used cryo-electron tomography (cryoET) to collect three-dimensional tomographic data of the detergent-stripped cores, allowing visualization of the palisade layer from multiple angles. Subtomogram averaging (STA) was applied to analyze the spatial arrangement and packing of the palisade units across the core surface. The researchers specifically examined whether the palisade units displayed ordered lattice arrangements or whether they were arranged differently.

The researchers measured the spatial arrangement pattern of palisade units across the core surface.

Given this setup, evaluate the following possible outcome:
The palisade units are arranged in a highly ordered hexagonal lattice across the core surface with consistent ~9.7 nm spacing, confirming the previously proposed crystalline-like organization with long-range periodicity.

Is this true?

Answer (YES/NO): NO